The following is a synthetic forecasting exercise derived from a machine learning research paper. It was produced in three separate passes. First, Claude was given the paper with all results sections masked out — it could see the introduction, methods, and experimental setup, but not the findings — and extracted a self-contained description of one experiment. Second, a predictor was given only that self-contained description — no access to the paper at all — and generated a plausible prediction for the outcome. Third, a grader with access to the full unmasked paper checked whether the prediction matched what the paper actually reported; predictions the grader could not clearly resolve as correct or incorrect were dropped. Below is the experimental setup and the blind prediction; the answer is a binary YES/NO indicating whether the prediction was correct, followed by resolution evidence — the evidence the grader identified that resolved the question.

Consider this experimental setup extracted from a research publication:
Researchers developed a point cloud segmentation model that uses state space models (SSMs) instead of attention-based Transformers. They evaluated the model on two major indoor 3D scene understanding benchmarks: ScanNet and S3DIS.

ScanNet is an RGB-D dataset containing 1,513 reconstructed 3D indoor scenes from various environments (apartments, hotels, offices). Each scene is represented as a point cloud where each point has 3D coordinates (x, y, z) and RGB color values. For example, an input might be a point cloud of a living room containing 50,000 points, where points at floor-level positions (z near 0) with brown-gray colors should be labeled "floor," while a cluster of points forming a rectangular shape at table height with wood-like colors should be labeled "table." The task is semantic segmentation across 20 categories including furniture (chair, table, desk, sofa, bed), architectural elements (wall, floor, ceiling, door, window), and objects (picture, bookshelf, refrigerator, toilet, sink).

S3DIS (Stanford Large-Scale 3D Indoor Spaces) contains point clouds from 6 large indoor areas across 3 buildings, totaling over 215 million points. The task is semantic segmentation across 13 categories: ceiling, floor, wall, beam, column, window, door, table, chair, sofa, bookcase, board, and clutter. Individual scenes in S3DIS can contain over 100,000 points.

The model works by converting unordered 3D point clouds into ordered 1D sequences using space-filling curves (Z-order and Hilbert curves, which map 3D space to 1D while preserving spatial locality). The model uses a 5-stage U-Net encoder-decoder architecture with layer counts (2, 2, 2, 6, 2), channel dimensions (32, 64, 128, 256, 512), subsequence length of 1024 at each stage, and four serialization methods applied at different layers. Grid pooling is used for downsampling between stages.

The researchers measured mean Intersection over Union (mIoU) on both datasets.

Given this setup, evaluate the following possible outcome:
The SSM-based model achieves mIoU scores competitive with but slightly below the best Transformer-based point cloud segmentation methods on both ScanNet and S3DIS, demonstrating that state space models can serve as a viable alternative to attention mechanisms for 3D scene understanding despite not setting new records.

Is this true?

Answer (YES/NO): NO